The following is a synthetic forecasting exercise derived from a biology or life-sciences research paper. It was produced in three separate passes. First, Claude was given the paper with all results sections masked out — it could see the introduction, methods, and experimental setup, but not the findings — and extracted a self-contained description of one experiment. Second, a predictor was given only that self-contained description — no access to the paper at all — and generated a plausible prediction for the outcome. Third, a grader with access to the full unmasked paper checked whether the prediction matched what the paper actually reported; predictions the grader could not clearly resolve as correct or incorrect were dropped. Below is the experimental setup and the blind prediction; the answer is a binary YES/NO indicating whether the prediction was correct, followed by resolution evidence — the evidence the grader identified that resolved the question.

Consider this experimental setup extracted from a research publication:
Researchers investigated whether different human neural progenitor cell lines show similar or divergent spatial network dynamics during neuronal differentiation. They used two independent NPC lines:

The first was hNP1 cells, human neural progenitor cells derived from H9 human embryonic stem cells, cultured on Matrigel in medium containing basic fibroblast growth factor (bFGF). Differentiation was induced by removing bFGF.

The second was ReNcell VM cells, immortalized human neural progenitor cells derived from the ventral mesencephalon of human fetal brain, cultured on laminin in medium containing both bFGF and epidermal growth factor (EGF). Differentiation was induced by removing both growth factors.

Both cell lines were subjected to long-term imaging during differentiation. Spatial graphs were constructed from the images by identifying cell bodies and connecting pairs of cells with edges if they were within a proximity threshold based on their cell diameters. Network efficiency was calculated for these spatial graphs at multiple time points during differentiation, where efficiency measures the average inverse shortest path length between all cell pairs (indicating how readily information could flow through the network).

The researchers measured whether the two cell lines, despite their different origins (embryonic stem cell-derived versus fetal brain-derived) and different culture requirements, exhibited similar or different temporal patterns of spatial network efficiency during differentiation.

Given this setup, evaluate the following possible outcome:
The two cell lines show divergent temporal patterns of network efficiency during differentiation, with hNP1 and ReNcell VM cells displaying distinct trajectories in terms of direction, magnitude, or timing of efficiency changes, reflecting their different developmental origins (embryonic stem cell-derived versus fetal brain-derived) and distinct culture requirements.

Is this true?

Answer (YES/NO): NO